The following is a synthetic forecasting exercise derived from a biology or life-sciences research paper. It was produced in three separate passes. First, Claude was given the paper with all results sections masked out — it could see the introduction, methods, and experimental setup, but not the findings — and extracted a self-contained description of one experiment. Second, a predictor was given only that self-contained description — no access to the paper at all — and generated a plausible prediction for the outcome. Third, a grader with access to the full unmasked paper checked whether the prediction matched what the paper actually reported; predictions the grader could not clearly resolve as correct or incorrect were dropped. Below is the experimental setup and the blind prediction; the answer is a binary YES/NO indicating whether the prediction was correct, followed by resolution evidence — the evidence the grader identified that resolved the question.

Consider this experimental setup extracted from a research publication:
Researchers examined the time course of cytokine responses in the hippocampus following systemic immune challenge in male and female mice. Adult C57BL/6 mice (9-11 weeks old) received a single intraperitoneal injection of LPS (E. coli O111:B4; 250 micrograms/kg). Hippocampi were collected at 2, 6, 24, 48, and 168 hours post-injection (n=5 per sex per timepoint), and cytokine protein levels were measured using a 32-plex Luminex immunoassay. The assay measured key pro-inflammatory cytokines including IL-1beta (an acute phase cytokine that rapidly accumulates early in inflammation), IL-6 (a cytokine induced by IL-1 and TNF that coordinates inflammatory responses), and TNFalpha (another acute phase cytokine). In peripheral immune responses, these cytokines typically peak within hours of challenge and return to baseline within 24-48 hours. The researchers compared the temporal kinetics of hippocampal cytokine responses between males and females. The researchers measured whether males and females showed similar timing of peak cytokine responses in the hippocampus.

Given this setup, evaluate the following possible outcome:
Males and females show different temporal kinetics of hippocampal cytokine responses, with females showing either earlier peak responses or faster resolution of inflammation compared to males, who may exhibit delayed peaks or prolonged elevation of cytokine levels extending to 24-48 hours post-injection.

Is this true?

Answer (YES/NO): YES